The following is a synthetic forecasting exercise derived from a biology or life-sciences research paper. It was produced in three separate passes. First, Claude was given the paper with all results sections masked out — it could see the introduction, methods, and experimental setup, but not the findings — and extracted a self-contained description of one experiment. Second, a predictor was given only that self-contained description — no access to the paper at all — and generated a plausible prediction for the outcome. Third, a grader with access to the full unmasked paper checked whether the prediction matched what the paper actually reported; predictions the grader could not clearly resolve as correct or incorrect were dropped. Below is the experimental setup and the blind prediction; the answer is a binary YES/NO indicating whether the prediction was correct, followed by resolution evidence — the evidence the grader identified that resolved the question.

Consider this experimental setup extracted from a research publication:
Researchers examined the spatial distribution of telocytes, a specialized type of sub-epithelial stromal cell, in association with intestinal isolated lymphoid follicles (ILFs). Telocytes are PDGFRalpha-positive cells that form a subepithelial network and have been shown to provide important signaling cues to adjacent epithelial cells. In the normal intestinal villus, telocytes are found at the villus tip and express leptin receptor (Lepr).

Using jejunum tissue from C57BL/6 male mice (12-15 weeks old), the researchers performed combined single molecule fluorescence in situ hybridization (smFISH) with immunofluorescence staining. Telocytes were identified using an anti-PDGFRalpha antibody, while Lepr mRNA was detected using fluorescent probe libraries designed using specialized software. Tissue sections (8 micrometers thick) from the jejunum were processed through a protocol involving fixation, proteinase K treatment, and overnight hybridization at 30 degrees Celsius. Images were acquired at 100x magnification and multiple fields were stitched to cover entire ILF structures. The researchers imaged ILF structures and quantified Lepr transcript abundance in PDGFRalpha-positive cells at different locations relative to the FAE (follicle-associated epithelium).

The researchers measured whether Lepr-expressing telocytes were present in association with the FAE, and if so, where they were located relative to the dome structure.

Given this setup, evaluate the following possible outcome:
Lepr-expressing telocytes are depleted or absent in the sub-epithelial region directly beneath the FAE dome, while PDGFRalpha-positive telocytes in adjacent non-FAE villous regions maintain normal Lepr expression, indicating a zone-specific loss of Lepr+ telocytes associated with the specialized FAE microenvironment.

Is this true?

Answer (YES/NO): NO